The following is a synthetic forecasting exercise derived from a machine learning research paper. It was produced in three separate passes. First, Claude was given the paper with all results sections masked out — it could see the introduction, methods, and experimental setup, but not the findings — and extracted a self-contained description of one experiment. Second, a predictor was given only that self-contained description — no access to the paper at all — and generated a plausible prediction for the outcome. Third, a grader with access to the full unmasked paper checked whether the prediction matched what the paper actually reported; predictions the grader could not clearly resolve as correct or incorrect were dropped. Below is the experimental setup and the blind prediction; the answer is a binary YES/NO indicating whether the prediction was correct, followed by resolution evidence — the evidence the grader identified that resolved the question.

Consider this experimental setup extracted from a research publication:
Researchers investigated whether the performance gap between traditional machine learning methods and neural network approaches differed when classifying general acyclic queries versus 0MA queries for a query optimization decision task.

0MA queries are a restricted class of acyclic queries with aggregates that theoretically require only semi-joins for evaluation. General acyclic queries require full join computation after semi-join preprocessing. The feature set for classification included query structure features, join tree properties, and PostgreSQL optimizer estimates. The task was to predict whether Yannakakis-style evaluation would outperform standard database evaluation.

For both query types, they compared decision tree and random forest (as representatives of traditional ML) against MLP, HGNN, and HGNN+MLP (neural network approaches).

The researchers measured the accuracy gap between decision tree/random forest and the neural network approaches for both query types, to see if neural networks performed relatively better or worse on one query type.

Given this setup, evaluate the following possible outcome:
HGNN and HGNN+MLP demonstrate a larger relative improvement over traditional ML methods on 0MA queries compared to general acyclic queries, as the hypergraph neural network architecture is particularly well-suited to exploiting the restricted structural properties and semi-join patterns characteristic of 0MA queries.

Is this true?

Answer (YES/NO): NO